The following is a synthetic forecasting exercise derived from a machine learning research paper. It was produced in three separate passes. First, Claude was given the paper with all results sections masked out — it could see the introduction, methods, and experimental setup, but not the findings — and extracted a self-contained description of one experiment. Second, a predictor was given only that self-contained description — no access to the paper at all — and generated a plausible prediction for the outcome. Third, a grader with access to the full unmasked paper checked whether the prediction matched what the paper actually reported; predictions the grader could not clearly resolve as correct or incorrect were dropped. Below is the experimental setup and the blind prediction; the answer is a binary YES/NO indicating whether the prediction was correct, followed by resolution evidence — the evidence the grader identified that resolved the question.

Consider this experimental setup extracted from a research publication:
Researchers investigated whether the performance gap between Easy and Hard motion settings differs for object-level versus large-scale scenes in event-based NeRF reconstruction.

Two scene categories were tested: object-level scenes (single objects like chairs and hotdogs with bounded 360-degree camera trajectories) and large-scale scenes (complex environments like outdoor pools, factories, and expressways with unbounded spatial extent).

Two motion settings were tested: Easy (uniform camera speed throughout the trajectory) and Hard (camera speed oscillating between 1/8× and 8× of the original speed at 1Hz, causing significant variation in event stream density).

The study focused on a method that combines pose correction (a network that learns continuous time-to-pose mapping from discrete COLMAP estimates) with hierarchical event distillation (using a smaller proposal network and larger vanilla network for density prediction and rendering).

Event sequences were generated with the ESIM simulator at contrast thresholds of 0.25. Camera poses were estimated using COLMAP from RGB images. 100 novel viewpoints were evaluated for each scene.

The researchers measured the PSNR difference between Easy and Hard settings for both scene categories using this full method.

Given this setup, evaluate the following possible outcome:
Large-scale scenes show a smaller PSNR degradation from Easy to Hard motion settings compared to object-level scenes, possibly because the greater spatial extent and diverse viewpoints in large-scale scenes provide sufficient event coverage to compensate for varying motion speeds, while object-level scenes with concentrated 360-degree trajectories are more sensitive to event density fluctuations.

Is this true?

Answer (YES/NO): NO